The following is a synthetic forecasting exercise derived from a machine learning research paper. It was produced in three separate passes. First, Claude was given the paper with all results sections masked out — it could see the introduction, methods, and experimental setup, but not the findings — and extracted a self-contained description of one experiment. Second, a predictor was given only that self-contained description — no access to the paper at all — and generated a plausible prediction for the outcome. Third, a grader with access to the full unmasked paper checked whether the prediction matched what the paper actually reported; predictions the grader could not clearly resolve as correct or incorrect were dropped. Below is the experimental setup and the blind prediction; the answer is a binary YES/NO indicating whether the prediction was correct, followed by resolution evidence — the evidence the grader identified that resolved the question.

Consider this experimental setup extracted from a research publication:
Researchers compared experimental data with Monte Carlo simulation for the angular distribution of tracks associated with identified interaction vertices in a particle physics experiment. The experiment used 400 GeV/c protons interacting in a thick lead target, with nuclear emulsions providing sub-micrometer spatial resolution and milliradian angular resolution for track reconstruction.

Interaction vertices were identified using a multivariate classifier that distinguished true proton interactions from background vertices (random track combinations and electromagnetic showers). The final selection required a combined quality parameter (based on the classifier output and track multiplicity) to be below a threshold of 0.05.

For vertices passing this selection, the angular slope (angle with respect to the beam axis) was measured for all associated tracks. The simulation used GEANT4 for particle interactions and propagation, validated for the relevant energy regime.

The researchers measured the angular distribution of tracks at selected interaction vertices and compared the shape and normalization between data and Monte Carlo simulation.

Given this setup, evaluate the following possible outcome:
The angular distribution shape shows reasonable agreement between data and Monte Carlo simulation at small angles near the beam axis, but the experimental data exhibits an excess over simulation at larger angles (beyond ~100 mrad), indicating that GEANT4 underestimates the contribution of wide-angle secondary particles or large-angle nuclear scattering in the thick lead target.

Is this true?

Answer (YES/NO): NO